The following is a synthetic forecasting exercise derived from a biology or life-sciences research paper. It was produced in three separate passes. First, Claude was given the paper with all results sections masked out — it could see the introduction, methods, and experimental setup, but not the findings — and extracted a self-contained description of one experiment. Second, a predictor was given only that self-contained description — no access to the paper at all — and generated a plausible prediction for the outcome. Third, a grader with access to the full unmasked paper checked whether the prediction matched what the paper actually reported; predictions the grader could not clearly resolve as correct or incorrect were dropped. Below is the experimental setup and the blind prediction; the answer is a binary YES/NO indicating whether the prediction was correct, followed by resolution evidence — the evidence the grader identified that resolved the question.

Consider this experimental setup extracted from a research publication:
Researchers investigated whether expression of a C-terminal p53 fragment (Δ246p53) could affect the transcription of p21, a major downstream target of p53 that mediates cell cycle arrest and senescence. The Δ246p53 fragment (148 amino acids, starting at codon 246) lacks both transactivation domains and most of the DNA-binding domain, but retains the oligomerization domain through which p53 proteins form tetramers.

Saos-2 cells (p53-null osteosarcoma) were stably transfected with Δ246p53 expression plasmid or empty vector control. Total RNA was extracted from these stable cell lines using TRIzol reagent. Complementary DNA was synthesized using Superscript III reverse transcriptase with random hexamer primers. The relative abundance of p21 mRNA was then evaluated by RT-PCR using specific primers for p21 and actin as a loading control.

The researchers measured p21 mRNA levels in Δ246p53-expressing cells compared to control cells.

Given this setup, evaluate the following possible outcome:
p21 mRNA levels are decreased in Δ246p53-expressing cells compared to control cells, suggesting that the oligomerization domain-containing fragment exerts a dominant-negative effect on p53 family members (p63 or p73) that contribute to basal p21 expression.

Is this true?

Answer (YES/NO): NO